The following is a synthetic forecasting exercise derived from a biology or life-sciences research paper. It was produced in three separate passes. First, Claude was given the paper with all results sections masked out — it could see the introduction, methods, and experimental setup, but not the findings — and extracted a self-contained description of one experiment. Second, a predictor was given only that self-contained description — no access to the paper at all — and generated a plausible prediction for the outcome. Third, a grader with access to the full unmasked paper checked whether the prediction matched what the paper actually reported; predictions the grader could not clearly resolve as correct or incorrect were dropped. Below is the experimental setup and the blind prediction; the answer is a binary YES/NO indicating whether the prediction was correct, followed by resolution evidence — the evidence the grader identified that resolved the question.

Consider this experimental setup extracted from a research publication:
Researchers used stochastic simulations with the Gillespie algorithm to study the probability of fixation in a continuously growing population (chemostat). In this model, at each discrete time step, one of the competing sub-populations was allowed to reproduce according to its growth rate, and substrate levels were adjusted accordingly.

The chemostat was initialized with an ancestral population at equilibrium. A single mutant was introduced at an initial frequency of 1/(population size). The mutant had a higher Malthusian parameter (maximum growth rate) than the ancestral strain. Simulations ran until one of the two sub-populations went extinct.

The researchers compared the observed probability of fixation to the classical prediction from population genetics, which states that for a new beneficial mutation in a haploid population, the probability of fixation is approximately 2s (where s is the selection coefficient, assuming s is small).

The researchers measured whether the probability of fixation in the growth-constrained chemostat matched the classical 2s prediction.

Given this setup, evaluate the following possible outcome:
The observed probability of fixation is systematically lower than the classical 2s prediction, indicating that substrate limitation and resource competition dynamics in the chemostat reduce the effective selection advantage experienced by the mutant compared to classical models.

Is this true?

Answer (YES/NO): NO